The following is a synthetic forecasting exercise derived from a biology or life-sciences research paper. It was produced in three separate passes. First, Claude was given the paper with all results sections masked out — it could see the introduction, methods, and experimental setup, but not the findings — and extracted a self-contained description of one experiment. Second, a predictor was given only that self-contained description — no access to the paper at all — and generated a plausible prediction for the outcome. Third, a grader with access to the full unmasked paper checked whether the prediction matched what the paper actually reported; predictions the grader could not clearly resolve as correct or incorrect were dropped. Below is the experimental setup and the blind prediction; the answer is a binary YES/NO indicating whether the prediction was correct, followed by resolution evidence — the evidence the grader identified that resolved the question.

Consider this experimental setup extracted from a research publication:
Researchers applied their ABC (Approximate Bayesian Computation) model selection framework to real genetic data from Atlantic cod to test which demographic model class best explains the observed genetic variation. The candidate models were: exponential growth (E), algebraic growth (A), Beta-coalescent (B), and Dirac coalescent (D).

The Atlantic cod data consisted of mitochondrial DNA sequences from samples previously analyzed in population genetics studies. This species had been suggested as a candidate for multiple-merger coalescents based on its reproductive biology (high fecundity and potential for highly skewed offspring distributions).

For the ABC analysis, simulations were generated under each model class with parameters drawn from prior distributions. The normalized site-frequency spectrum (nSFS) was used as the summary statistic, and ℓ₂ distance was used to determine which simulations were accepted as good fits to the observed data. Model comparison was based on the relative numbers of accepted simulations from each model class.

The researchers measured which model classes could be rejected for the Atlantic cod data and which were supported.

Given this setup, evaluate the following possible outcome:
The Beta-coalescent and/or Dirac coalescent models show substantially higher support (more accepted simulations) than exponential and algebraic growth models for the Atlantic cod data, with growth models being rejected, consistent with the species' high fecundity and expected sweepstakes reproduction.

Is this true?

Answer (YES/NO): NO